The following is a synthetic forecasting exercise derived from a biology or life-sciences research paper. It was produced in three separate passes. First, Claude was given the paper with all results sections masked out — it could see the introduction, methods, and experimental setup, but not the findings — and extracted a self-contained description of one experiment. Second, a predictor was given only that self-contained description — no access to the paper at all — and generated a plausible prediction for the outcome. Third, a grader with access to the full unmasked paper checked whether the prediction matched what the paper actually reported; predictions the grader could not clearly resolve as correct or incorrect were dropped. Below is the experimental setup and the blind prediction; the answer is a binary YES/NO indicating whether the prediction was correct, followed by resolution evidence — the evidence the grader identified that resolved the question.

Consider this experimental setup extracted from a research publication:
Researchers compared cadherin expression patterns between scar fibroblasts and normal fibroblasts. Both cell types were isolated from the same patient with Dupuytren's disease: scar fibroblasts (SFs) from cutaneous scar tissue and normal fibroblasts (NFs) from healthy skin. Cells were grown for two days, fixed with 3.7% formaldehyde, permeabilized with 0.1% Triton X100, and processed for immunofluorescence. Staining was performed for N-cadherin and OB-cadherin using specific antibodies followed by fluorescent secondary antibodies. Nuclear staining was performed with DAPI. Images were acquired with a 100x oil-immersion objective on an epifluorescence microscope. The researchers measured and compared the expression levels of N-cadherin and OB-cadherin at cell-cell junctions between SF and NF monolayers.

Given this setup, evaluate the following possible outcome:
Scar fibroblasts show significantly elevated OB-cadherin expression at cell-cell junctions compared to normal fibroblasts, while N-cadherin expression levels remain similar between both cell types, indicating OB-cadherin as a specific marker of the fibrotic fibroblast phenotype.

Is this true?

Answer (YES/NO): NO